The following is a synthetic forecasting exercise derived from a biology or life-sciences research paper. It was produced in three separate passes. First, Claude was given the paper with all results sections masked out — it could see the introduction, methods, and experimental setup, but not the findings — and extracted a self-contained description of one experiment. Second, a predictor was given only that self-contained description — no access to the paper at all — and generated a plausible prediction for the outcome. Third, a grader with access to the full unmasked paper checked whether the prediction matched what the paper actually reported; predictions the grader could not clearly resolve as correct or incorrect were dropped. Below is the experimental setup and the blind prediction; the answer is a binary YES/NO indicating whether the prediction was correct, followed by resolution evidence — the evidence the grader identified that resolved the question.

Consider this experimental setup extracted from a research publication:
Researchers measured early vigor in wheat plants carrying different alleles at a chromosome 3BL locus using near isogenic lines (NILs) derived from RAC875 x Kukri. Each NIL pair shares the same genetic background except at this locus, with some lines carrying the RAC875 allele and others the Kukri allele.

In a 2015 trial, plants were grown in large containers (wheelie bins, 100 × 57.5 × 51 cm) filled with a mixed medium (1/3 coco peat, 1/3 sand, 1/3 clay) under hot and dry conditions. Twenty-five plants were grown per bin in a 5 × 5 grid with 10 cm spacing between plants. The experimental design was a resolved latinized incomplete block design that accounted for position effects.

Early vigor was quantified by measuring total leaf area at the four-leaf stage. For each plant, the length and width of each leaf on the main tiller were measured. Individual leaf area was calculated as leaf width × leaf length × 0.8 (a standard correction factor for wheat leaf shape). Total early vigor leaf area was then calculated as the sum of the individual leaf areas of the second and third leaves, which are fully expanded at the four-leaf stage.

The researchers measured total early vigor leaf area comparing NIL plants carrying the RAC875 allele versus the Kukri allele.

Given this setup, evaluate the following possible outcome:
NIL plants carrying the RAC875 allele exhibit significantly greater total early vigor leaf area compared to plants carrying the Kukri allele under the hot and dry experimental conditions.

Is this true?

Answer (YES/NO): YES